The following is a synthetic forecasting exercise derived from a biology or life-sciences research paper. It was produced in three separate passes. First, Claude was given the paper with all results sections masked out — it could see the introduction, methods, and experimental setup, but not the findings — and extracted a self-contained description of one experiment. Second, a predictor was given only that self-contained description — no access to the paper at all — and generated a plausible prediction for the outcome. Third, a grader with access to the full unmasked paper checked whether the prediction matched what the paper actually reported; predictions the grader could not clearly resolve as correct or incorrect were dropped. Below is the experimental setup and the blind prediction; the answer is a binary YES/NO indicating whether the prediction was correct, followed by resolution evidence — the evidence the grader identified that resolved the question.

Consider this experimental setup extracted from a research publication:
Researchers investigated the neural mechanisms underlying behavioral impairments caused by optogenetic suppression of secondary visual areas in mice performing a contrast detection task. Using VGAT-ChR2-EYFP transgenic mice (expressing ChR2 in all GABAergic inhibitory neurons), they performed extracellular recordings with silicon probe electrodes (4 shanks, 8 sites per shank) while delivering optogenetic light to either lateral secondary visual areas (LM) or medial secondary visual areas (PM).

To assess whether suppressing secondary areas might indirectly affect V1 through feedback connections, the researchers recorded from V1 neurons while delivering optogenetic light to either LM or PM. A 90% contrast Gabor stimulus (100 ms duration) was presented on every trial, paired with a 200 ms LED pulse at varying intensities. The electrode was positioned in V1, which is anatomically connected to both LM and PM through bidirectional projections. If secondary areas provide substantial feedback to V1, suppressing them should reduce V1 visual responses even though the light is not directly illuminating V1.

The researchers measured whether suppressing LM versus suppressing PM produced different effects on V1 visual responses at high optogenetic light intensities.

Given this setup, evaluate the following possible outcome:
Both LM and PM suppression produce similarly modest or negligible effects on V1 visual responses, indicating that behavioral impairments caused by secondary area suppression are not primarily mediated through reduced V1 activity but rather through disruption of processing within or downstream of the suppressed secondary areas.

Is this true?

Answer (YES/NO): NO